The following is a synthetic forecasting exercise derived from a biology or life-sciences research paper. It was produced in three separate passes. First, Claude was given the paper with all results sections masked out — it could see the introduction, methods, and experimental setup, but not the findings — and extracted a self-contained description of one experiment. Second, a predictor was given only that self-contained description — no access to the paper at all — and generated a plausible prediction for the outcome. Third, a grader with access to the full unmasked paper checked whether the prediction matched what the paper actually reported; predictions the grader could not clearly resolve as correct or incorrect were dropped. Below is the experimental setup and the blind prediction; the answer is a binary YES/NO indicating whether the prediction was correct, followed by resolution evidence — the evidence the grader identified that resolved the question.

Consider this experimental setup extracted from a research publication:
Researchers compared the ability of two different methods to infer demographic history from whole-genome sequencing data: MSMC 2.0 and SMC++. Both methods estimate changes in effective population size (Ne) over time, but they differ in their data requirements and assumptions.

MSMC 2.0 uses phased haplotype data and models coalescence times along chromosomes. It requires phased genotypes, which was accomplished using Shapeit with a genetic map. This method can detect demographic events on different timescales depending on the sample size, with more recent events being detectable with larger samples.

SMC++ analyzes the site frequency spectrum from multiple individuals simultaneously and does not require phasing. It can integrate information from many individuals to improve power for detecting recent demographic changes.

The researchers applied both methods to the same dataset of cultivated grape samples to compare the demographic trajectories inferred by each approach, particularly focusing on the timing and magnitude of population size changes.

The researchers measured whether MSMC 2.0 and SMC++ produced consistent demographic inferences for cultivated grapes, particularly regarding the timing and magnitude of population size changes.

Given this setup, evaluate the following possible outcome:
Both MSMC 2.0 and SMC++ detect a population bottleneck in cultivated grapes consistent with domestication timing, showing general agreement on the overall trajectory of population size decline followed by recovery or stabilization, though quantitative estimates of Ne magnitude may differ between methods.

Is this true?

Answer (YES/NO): NO